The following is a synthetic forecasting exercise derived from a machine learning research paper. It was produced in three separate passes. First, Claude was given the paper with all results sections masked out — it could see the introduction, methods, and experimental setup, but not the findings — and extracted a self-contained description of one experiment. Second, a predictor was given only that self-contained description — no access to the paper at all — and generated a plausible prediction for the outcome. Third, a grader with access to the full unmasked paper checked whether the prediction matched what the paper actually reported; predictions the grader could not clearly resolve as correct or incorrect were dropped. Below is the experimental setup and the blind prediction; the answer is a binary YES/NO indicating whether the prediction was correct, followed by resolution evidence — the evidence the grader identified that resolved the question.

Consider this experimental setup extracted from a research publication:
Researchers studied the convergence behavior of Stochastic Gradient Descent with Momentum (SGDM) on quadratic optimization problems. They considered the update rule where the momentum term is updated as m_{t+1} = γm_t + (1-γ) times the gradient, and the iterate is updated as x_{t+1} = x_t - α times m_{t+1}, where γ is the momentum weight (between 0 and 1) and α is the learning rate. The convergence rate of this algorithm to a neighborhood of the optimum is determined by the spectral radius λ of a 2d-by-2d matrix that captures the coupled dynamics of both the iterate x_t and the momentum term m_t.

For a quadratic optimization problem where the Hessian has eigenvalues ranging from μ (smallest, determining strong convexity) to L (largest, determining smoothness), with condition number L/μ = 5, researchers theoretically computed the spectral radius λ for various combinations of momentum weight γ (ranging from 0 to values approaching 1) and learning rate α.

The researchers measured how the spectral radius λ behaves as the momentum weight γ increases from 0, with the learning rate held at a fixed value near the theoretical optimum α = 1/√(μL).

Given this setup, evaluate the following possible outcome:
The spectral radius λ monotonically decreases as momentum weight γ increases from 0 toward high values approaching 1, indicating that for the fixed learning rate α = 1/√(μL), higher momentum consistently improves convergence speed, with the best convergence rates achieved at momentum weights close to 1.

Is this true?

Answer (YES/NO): NO